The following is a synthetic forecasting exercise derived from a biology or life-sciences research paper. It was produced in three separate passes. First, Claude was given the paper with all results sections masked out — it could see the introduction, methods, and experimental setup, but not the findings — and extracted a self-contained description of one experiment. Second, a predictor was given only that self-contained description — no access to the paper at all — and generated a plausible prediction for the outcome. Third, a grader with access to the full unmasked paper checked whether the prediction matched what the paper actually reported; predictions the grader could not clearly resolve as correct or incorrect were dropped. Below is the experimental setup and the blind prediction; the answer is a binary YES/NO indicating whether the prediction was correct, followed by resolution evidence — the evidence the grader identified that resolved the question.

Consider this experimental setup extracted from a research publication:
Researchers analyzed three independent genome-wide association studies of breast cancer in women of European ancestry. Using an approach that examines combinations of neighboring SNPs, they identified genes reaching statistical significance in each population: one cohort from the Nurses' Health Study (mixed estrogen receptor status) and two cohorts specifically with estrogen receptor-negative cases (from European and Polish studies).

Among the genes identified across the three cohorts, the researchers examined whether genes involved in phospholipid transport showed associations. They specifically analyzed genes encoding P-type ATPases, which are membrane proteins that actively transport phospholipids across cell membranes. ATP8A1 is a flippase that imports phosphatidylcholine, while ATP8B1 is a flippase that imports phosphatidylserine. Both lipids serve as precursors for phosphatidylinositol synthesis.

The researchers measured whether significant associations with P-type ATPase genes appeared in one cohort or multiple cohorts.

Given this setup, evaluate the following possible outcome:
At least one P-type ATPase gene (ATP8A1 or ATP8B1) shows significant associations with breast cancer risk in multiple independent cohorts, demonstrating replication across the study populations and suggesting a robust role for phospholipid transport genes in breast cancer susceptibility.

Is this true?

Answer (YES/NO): NO